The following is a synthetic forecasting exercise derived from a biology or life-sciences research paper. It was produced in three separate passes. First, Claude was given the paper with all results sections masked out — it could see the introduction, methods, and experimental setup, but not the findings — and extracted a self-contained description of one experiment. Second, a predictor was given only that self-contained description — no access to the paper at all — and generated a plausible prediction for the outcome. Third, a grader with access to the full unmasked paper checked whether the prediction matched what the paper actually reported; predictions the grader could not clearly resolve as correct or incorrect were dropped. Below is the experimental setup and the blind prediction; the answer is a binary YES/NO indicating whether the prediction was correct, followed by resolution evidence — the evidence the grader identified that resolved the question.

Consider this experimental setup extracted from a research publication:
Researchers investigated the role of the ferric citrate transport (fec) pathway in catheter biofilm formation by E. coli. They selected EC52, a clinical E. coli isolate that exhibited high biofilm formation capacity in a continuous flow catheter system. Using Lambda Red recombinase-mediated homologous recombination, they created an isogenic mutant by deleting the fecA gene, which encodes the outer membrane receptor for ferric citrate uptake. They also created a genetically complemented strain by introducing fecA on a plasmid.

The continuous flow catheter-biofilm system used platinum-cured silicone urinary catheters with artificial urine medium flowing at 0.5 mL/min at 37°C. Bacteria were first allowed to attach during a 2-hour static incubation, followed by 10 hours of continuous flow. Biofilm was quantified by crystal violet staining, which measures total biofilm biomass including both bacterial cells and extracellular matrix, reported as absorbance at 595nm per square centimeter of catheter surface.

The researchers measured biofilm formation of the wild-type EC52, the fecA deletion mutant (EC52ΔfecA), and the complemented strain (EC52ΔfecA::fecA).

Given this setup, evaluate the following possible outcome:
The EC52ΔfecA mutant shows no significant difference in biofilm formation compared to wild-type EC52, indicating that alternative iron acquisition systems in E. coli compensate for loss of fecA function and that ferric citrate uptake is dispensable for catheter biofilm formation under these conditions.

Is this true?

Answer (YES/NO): NO